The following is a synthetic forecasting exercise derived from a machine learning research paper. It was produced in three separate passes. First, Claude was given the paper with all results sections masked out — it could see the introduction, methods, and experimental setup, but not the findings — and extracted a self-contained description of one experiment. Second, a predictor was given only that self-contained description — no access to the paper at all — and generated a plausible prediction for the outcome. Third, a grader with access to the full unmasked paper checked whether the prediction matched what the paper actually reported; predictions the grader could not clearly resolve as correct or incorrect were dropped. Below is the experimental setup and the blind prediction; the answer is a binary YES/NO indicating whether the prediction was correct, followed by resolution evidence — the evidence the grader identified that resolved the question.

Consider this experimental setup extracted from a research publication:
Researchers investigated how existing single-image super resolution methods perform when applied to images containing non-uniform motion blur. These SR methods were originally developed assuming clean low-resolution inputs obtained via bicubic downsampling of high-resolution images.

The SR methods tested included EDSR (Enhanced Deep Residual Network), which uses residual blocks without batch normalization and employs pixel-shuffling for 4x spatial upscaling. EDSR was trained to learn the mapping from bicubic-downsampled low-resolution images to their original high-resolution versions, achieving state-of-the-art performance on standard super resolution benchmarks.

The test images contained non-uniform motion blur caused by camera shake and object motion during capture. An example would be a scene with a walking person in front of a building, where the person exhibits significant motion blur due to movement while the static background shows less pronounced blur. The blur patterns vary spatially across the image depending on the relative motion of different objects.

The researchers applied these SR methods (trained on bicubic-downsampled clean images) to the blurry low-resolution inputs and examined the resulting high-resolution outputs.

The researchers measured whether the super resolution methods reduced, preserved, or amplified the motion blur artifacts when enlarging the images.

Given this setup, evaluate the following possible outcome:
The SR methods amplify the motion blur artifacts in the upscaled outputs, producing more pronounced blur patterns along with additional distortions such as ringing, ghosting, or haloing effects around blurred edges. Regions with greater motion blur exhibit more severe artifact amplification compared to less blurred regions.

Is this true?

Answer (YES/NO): NO